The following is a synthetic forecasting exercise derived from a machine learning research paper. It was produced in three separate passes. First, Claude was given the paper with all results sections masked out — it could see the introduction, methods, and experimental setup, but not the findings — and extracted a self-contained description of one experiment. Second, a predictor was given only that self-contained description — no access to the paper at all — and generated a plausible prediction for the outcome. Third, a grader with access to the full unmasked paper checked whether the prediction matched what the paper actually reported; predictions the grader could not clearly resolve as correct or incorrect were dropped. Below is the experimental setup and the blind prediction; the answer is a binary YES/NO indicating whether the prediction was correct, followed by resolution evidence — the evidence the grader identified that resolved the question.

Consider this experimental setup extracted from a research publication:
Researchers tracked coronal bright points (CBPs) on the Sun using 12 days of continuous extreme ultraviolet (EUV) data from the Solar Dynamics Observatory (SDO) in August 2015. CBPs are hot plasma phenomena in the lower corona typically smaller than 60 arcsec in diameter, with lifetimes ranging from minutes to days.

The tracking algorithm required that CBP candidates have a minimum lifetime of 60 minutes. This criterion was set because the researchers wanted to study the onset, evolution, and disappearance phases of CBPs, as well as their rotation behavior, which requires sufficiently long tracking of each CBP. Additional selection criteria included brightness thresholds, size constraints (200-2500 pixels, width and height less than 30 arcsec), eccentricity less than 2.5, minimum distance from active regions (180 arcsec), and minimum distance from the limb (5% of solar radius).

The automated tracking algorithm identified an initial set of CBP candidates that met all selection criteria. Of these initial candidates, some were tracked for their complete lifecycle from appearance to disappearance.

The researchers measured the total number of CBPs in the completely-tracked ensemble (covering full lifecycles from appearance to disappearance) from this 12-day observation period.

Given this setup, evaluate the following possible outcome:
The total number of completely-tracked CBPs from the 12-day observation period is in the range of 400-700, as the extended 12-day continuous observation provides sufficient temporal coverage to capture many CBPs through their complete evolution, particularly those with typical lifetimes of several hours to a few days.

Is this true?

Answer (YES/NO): NO